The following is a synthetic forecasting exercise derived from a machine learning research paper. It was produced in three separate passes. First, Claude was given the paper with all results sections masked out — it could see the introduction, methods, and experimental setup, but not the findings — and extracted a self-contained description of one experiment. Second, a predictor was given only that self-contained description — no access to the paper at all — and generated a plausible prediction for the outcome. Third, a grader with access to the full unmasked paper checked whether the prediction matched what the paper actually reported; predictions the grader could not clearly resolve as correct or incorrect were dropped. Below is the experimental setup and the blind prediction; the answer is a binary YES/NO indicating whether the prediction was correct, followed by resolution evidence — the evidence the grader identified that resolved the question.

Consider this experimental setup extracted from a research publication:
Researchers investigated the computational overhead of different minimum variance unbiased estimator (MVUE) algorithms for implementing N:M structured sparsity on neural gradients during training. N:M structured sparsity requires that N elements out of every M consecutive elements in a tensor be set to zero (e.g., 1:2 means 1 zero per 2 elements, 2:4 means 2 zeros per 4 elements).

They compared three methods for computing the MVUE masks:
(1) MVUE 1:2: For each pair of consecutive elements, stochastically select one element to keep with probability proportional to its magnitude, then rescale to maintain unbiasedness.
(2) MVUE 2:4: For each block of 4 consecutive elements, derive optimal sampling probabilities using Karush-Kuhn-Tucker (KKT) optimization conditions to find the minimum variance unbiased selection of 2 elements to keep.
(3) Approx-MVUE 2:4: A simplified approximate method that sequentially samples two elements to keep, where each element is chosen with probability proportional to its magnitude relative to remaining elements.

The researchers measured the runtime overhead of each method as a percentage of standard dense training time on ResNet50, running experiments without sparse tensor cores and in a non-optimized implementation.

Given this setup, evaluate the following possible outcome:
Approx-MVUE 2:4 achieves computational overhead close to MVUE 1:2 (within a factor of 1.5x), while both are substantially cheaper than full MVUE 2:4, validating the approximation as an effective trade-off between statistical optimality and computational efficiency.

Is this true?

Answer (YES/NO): NO